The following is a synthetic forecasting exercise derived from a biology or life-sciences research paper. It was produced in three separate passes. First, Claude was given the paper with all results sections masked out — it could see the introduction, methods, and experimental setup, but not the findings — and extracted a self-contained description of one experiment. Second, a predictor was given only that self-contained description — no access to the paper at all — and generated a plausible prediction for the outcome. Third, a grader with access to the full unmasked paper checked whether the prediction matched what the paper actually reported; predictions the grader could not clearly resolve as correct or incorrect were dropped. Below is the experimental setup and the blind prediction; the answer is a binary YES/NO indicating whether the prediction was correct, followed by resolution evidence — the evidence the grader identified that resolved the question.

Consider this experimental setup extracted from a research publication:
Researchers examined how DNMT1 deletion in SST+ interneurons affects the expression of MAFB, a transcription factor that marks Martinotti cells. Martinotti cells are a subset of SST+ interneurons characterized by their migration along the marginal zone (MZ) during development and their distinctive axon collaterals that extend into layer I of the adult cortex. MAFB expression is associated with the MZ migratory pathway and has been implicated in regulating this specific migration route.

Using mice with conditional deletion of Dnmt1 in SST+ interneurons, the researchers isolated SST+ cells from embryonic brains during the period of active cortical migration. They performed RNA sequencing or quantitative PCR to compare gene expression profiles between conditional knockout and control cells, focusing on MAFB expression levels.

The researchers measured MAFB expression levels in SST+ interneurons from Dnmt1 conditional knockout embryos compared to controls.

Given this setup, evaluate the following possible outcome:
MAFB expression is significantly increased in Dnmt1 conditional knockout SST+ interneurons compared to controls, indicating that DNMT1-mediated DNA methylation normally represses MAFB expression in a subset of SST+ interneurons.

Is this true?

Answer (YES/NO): YES